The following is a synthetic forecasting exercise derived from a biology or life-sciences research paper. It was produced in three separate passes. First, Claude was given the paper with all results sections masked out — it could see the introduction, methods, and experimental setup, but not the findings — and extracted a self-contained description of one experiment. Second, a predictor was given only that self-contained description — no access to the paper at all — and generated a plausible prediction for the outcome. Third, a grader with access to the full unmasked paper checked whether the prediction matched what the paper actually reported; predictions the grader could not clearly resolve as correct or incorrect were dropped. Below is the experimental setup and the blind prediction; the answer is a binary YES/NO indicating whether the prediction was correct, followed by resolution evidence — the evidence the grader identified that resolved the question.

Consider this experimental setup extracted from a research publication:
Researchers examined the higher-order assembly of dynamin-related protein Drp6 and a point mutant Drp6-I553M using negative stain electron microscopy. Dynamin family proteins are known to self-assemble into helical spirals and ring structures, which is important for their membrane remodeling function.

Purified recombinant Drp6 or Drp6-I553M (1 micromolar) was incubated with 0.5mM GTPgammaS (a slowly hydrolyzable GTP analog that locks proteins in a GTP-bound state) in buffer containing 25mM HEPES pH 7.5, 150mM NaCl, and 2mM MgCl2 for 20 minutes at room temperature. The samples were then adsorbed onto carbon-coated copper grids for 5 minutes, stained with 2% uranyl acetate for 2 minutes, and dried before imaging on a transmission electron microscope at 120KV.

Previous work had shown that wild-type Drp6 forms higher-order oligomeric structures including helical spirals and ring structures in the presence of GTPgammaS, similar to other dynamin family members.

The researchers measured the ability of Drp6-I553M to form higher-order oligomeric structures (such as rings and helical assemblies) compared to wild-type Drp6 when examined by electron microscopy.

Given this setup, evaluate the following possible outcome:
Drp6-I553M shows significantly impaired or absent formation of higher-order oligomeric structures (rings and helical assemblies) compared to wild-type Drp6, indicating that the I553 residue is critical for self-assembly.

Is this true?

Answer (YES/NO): NO